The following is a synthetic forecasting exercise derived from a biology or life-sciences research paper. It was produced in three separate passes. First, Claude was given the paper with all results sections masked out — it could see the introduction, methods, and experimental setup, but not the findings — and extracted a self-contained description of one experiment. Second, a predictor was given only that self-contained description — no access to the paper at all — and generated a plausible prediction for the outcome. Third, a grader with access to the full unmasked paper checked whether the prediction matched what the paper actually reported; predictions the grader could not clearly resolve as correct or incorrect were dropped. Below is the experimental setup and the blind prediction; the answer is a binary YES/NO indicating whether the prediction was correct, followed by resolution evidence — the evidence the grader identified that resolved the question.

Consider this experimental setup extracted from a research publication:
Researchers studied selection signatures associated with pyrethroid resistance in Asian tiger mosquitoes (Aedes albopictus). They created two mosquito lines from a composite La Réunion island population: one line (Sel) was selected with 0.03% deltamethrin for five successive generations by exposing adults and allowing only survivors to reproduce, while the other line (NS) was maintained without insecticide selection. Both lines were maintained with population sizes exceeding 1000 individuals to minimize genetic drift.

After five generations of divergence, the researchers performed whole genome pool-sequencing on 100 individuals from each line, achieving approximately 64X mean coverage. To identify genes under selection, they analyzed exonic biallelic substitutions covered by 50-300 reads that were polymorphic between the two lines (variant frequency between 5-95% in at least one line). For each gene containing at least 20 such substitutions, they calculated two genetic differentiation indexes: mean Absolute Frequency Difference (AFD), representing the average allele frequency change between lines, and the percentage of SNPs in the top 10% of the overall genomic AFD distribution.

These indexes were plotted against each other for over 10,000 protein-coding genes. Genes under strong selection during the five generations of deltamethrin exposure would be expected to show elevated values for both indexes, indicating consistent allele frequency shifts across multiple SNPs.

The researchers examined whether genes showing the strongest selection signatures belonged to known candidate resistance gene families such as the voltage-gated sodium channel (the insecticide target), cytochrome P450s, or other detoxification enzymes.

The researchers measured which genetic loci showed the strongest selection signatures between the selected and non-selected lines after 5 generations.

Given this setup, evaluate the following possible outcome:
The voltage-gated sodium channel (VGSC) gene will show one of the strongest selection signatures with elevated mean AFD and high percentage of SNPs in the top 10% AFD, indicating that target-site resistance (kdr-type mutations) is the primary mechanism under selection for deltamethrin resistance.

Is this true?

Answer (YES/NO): NO